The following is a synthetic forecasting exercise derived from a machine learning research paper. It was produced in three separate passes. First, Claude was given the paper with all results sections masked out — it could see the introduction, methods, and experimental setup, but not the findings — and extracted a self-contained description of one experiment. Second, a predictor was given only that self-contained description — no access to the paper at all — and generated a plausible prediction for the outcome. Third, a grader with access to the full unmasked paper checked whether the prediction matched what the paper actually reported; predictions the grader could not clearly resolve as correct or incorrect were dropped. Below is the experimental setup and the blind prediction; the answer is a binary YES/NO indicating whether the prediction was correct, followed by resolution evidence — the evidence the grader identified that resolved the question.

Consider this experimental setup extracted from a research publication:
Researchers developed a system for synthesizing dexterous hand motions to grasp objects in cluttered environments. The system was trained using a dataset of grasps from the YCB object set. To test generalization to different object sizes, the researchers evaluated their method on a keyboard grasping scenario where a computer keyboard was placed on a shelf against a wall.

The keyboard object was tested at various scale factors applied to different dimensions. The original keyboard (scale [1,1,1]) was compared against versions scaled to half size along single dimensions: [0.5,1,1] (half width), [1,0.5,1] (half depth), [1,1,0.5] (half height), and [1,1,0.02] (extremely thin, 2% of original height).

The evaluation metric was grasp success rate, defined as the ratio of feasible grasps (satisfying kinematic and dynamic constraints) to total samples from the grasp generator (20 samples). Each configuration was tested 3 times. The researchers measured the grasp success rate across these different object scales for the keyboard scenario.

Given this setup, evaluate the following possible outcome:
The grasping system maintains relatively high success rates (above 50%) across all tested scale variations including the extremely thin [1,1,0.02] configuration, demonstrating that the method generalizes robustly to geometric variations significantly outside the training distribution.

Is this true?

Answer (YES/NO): YES